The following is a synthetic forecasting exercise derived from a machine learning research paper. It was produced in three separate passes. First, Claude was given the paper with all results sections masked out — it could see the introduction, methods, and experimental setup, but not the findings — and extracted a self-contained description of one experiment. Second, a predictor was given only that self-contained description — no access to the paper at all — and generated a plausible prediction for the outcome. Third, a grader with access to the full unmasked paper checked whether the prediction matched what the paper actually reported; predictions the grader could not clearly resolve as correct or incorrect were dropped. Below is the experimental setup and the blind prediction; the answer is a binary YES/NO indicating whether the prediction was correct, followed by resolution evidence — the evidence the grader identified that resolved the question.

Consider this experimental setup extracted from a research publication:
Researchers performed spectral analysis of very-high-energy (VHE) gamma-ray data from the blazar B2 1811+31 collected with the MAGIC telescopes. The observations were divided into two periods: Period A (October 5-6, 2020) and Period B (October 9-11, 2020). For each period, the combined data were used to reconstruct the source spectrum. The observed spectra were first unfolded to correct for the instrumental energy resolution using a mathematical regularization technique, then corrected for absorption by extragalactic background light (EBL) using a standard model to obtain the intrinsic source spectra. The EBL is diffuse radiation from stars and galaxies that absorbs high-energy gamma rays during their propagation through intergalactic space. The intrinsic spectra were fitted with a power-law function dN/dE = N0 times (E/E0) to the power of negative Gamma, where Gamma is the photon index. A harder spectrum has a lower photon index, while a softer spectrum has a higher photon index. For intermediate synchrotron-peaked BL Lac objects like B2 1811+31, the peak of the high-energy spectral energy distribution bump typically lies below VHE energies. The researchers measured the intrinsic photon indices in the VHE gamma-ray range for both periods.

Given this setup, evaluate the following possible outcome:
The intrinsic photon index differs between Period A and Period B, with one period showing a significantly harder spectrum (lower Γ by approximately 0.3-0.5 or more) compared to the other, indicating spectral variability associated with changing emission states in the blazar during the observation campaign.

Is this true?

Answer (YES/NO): NO